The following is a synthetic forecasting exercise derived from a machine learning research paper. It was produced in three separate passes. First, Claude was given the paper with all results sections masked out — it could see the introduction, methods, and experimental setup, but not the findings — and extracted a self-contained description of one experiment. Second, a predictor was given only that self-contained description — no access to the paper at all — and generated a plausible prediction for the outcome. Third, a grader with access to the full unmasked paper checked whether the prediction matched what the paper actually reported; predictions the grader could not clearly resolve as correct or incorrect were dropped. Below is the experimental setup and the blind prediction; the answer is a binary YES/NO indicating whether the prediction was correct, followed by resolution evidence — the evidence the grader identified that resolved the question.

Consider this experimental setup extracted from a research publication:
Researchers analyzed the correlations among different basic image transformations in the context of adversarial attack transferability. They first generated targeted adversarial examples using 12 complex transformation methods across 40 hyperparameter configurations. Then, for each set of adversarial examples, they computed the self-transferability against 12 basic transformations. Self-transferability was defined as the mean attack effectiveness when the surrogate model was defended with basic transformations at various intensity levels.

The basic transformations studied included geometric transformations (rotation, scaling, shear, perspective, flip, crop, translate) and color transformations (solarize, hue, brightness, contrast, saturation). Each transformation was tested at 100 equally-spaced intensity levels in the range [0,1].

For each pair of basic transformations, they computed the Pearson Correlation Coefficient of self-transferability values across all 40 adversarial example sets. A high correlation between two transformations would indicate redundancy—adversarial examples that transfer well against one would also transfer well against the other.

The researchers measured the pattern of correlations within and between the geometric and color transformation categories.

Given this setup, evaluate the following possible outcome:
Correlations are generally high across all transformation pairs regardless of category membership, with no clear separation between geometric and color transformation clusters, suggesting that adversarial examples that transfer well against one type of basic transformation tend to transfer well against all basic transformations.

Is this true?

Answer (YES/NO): NO